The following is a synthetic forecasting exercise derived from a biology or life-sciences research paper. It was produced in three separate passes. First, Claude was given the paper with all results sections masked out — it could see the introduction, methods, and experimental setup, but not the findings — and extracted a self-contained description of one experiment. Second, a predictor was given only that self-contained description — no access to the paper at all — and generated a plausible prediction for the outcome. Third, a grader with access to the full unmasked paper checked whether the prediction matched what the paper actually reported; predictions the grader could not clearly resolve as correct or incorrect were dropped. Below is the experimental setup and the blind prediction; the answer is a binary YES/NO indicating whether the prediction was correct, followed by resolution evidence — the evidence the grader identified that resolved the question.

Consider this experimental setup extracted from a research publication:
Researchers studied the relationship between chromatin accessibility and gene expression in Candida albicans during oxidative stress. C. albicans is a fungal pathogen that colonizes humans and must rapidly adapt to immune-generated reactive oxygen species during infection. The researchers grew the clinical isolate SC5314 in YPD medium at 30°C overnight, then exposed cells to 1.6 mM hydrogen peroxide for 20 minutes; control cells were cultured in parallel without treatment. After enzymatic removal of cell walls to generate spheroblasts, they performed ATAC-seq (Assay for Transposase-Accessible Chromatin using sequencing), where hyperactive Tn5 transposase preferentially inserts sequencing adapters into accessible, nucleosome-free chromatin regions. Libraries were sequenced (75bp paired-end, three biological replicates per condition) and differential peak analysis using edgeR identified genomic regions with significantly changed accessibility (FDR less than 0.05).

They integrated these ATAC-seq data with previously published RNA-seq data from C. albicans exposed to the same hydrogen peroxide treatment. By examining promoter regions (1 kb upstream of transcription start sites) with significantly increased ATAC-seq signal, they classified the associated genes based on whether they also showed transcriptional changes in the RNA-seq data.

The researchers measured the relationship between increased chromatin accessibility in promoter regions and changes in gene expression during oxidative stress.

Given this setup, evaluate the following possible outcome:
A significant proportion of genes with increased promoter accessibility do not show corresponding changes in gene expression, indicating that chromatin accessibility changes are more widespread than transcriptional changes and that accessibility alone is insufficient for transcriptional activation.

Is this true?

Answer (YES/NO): YES